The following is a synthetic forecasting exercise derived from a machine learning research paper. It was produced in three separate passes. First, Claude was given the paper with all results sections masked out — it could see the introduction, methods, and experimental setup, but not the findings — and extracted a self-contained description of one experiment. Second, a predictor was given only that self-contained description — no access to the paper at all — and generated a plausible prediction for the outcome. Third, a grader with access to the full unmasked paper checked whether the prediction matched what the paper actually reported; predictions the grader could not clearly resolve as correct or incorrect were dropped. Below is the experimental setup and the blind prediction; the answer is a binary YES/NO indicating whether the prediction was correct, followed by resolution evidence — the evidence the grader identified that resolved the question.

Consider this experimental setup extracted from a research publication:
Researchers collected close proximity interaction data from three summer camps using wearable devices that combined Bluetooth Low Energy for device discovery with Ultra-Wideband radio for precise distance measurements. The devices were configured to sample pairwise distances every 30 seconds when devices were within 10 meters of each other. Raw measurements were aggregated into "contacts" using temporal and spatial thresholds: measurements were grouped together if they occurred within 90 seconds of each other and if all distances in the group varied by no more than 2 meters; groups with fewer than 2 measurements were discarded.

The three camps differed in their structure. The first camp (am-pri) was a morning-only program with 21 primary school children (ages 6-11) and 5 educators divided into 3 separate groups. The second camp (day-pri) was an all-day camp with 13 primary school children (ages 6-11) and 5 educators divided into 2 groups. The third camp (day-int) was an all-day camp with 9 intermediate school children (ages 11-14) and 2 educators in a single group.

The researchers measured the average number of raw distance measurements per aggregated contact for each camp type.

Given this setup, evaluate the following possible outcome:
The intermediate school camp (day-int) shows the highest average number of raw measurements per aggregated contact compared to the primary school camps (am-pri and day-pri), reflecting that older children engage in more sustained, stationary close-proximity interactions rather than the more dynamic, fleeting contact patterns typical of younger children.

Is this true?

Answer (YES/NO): YES